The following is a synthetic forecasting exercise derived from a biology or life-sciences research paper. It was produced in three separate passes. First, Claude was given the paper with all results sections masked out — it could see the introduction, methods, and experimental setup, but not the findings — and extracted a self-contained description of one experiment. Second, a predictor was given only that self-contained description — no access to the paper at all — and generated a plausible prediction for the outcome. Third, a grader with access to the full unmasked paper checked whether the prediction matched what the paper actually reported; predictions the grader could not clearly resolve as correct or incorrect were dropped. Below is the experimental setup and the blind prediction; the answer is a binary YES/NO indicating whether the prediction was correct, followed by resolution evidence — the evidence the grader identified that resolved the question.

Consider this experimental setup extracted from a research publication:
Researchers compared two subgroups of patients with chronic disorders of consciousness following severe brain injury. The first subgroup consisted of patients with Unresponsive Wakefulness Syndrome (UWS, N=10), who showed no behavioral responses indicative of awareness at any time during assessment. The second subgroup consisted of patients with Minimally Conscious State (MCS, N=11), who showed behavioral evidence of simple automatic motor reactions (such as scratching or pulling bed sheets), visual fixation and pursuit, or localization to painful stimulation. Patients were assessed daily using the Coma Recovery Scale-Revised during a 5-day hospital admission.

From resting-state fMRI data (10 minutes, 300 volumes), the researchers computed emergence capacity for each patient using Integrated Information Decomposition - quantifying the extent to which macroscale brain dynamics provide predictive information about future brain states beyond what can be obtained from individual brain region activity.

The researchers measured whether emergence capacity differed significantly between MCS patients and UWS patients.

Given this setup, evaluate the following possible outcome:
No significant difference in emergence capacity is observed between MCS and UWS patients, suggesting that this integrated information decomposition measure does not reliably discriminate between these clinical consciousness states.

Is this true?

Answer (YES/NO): YES